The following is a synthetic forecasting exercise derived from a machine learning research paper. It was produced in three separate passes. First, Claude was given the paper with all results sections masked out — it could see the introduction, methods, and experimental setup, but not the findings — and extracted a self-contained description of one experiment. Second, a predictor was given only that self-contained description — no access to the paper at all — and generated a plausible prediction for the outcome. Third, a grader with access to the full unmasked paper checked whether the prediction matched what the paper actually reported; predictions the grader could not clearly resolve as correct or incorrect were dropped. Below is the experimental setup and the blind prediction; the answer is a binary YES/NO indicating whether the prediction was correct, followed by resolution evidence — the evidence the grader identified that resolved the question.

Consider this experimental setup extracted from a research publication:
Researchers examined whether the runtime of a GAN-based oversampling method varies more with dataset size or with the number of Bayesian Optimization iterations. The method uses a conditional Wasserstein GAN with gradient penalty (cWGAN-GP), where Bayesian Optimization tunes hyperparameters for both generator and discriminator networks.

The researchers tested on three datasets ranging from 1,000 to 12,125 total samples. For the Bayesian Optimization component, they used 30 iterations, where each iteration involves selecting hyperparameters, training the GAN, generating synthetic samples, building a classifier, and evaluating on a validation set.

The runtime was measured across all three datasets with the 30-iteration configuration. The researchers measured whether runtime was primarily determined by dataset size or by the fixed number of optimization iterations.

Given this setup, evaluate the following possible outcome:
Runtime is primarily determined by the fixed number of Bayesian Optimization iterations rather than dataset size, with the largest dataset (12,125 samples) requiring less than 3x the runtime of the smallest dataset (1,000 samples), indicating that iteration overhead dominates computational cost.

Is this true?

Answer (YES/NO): YES